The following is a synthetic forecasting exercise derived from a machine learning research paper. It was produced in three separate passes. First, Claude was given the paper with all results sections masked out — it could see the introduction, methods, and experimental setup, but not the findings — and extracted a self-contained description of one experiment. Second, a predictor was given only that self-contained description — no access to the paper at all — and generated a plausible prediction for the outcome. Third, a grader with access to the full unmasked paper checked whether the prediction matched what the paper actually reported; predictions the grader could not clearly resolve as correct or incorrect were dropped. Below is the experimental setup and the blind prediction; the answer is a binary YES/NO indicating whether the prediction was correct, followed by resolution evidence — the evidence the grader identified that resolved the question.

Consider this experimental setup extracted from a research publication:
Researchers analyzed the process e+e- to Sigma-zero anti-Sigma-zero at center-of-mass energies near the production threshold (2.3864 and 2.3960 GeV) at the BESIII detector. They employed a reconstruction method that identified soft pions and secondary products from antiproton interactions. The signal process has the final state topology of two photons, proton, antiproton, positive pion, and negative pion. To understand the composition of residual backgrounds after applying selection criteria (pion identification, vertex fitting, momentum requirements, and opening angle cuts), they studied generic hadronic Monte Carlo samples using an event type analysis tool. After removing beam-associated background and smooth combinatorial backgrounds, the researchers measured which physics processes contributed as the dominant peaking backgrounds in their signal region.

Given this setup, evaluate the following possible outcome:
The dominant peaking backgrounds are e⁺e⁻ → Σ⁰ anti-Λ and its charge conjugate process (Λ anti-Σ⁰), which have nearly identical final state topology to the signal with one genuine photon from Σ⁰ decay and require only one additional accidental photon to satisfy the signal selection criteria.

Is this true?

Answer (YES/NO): NO